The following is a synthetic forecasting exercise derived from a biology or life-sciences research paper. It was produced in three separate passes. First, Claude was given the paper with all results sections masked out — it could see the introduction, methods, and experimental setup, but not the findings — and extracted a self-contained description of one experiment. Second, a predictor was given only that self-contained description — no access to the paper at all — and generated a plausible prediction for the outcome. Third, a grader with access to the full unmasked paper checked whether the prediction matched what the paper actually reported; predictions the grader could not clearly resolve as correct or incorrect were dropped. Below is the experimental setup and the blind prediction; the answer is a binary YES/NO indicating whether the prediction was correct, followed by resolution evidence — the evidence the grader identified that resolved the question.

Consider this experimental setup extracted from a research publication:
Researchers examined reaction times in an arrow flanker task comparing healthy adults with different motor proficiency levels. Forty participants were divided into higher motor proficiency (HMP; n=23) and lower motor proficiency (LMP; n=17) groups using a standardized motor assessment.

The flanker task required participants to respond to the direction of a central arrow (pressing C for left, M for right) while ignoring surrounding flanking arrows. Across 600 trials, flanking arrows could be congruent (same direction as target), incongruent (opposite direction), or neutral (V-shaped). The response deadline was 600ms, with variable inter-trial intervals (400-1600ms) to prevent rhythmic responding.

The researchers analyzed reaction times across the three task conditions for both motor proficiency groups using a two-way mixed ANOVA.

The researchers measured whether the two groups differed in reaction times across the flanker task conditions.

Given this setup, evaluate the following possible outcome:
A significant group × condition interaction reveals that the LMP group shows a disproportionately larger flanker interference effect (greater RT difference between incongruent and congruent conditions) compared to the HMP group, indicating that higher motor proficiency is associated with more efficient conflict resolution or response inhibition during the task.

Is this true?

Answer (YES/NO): NO